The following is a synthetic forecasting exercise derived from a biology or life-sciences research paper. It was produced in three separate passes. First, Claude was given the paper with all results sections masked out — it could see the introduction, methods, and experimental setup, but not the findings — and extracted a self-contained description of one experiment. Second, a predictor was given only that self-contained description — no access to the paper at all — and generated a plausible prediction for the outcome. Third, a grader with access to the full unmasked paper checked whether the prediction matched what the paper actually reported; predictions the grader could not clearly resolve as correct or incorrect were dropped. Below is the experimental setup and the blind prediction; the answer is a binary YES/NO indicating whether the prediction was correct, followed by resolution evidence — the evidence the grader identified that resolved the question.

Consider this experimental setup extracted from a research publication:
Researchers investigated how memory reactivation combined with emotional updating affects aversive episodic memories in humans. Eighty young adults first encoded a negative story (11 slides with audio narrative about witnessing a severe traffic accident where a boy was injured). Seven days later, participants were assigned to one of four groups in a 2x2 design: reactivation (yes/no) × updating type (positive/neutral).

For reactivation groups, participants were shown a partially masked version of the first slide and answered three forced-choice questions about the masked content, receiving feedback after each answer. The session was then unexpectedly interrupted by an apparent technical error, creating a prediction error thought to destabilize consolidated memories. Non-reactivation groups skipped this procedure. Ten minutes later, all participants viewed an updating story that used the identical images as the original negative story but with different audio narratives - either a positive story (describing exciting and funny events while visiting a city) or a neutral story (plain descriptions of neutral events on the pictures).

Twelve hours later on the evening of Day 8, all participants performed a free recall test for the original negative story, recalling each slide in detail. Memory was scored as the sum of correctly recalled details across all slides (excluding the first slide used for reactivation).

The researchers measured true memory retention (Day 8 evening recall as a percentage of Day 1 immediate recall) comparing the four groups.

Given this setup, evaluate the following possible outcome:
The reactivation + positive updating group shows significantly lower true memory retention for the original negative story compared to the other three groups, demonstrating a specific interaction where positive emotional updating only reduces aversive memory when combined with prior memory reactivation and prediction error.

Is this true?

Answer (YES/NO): NO